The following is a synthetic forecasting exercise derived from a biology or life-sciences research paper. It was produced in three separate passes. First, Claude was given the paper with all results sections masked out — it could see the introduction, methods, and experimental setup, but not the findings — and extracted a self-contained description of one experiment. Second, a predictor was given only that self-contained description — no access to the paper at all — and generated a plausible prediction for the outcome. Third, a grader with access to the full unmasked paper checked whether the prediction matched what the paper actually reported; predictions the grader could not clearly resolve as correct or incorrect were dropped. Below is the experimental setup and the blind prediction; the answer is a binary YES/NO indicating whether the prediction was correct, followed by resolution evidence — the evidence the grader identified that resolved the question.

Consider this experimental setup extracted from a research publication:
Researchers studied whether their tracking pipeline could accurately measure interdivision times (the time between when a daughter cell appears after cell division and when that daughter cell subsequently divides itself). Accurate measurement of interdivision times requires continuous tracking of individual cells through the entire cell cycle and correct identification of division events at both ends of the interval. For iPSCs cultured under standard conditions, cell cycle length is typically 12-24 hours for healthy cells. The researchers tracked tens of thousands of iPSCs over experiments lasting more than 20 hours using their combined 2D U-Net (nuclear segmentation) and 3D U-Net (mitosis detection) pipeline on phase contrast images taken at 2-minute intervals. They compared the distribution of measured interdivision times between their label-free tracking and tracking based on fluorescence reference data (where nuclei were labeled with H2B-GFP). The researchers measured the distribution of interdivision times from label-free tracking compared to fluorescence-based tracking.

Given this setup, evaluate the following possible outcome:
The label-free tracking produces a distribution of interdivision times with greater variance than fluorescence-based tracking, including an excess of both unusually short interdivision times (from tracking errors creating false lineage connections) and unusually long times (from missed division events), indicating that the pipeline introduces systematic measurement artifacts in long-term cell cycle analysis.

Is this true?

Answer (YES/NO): NO